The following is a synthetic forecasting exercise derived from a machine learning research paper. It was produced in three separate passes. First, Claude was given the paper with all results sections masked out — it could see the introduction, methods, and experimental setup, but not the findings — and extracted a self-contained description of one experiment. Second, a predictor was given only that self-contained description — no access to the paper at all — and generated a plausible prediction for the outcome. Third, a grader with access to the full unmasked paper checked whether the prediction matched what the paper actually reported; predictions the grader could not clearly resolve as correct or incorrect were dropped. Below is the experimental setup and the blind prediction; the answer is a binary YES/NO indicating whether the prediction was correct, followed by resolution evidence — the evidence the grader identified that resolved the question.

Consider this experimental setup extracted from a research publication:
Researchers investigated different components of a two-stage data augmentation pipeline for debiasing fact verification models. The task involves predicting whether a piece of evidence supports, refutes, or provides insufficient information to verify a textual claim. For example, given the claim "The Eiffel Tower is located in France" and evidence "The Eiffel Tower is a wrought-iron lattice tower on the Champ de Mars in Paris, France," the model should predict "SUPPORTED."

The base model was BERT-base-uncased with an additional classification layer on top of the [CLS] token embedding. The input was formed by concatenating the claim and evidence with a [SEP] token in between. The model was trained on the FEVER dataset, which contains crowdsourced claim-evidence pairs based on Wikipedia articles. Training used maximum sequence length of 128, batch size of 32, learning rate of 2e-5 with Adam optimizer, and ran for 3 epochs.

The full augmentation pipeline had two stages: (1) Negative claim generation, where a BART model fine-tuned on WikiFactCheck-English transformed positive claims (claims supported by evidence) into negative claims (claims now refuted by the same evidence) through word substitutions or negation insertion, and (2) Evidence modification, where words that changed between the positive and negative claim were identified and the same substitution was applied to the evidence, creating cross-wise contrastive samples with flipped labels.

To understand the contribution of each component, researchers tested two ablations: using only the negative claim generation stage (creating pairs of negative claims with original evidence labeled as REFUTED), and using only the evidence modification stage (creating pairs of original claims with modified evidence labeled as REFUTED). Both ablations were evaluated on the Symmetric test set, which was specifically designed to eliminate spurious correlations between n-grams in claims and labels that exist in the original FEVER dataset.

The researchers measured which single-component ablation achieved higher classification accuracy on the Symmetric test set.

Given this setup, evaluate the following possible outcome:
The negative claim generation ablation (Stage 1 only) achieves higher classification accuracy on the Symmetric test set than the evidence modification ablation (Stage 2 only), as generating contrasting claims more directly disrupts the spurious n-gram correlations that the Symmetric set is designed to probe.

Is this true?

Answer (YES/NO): NO